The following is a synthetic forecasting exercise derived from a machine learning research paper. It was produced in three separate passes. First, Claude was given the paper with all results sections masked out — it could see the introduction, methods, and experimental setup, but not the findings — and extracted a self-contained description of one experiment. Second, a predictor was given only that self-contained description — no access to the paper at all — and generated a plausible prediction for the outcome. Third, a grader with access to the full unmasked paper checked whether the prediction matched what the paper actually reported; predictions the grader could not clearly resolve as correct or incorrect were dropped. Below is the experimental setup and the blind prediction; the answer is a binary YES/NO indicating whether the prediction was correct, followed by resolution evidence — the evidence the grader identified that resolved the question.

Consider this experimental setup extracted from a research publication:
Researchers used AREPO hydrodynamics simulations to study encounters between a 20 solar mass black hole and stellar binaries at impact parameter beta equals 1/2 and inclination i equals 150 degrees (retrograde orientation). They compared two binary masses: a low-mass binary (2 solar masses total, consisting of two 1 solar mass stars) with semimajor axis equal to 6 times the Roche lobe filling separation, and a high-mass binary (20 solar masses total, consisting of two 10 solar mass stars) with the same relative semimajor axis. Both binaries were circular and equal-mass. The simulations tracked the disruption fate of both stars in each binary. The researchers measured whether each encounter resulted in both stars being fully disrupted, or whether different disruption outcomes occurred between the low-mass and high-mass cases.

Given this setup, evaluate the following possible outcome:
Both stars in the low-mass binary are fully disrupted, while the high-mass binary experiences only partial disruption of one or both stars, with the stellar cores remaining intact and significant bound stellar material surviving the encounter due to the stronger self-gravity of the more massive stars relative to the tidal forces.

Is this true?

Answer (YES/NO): NO